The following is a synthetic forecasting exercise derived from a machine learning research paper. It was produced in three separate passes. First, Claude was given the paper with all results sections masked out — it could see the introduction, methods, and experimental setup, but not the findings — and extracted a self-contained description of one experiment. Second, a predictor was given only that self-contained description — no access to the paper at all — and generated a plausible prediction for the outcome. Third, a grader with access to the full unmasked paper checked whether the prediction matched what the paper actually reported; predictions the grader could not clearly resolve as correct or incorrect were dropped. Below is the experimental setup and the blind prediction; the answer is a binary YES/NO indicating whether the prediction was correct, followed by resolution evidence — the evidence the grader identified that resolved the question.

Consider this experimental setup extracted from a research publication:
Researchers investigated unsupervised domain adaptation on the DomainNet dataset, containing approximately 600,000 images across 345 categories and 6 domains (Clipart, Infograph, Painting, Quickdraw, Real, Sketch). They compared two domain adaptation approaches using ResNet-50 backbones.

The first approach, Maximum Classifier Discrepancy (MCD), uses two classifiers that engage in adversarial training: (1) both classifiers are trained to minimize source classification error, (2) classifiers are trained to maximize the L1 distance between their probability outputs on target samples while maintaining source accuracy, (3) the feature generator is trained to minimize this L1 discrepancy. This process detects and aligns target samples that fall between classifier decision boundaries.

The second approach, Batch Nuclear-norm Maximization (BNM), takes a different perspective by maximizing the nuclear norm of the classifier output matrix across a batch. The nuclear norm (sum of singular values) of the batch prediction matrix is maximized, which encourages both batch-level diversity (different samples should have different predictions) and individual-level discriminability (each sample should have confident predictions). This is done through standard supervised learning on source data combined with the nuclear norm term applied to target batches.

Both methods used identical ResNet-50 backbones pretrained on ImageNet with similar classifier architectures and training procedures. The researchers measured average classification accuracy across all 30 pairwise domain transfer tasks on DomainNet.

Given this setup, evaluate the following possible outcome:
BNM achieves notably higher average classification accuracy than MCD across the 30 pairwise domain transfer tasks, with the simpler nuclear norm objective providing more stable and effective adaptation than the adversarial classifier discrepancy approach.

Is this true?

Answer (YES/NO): YES